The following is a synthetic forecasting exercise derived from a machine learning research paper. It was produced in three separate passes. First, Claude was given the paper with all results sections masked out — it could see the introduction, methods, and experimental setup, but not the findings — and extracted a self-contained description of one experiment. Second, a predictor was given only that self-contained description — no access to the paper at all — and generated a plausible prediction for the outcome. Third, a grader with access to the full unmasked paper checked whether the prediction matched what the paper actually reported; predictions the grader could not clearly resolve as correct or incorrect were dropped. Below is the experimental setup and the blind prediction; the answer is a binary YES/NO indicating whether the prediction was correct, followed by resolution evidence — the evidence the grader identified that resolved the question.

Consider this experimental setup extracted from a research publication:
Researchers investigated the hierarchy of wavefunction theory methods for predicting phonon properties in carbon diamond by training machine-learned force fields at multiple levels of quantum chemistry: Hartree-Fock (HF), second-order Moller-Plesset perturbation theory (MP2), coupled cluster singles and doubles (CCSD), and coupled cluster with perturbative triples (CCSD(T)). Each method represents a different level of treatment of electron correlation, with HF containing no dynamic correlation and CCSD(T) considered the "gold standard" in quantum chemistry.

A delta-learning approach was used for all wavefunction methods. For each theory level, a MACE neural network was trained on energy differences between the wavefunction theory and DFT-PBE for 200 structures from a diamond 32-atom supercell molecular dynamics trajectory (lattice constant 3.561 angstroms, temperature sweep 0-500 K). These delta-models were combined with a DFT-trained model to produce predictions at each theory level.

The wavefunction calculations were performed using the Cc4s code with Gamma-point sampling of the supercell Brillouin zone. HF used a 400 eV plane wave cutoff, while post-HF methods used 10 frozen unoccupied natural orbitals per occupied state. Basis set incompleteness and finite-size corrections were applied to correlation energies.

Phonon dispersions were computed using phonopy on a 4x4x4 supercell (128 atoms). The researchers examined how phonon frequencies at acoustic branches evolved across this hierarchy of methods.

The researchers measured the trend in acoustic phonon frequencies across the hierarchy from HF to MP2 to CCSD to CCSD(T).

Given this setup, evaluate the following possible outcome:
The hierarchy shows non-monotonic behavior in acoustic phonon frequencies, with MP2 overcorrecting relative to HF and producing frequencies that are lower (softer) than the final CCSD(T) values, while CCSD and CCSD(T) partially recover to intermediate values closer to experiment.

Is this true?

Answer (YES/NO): NO